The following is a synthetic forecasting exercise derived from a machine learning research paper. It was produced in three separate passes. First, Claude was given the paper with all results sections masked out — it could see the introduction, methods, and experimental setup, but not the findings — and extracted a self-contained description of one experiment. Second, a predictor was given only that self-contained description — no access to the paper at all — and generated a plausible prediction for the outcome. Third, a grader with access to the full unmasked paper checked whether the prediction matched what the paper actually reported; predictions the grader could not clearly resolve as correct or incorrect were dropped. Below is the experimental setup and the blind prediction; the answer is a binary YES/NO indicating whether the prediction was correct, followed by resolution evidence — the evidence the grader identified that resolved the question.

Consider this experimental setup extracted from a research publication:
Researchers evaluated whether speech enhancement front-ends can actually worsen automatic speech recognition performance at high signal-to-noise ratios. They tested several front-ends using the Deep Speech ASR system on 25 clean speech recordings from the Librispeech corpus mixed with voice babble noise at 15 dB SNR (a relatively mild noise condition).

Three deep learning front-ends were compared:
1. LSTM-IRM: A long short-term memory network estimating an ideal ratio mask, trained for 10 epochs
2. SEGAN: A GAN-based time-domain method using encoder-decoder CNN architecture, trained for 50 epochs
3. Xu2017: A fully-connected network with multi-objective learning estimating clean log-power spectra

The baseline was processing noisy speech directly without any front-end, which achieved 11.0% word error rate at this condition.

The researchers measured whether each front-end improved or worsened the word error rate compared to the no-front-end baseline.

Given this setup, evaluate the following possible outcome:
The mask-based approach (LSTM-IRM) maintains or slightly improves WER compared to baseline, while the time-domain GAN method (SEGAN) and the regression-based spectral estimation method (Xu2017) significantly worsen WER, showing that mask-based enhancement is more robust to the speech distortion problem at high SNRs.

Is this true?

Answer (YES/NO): NO